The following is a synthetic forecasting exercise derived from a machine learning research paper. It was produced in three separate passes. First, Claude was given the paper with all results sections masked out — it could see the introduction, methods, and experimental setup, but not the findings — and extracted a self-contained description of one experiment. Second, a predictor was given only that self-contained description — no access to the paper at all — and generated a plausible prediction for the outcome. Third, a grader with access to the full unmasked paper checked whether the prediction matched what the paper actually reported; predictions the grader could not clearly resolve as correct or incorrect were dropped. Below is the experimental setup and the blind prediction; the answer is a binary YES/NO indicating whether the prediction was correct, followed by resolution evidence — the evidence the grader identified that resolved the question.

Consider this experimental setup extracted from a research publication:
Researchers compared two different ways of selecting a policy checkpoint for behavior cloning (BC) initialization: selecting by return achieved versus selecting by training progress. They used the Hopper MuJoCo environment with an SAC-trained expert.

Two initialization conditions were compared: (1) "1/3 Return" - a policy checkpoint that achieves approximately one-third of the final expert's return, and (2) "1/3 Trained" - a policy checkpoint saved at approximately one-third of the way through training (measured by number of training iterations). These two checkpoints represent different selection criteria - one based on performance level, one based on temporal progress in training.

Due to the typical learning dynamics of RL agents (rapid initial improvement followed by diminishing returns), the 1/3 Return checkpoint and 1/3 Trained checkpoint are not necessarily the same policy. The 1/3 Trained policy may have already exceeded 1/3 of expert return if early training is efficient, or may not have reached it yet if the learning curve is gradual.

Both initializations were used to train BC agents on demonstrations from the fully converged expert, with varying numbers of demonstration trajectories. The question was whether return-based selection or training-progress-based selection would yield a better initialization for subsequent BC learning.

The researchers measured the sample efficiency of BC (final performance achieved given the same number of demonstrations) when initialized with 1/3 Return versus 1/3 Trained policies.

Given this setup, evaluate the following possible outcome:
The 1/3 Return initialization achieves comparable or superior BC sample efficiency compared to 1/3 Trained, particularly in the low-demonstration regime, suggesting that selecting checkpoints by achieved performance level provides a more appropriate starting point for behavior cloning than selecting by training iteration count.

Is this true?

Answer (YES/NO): NO